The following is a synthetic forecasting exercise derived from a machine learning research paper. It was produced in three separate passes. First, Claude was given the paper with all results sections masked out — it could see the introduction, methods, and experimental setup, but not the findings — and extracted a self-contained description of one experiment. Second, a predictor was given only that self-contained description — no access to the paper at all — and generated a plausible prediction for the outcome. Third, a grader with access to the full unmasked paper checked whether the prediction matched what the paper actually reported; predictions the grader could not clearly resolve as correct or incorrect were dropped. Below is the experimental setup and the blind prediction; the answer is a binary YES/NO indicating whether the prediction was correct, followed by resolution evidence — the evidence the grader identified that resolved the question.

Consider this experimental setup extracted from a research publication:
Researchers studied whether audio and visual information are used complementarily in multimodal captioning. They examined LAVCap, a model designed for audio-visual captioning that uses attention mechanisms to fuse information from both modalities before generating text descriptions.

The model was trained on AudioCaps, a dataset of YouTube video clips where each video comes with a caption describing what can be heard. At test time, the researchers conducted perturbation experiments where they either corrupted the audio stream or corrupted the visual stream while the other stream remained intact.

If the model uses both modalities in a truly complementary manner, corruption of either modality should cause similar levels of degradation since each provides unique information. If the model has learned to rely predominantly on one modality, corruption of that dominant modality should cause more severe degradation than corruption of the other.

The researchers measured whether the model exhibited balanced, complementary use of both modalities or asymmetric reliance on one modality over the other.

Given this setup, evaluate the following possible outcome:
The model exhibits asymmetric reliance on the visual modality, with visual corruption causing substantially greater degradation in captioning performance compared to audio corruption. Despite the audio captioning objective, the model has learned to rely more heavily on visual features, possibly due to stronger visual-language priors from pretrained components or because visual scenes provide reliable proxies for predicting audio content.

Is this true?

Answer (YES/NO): NO